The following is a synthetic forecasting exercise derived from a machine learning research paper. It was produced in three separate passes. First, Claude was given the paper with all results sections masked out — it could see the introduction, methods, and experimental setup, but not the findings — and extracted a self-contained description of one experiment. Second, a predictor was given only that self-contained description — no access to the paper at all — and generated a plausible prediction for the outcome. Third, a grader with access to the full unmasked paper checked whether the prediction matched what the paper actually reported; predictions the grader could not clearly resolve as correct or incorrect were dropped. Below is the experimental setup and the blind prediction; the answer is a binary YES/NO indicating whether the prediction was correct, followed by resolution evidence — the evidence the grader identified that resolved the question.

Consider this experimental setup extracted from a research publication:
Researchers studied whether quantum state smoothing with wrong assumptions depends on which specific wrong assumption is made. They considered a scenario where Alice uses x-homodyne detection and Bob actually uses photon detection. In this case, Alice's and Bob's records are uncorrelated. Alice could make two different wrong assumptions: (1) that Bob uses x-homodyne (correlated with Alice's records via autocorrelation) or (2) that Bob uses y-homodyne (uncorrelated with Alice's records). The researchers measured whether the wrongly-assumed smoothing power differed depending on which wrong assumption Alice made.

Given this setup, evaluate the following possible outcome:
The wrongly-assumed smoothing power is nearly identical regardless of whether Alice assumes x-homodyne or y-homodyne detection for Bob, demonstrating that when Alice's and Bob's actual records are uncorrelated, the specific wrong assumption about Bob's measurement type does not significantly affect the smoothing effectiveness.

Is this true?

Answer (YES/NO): NO